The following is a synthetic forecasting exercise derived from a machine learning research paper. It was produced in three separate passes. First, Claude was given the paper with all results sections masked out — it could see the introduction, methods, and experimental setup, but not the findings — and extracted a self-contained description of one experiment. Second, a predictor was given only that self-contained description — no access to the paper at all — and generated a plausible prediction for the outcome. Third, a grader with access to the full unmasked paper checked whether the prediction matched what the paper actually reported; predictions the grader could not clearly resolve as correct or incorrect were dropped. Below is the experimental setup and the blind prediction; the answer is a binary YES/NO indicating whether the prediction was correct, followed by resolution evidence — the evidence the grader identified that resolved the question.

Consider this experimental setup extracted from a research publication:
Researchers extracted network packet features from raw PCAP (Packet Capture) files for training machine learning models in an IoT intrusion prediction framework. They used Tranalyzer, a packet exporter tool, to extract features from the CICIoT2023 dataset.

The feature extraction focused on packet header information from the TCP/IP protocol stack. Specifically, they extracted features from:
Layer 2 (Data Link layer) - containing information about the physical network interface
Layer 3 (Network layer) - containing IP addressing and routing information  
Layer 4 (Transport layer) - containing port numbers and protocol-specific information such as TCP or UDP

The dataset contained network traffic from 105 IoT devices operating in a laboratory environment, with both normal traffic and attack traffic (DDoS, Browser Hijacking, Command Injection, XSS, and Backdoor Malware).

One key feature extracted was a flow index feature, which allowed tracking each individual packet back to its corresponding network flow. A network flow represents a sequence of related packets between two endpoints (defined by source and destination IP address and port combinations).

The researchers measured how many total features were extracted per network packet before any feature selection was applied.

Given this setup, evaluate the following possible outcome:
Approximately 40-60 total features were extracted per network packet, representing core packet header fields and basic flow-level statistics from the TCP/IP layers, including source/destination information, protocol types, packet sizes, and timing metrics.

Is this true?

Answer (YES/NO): NO